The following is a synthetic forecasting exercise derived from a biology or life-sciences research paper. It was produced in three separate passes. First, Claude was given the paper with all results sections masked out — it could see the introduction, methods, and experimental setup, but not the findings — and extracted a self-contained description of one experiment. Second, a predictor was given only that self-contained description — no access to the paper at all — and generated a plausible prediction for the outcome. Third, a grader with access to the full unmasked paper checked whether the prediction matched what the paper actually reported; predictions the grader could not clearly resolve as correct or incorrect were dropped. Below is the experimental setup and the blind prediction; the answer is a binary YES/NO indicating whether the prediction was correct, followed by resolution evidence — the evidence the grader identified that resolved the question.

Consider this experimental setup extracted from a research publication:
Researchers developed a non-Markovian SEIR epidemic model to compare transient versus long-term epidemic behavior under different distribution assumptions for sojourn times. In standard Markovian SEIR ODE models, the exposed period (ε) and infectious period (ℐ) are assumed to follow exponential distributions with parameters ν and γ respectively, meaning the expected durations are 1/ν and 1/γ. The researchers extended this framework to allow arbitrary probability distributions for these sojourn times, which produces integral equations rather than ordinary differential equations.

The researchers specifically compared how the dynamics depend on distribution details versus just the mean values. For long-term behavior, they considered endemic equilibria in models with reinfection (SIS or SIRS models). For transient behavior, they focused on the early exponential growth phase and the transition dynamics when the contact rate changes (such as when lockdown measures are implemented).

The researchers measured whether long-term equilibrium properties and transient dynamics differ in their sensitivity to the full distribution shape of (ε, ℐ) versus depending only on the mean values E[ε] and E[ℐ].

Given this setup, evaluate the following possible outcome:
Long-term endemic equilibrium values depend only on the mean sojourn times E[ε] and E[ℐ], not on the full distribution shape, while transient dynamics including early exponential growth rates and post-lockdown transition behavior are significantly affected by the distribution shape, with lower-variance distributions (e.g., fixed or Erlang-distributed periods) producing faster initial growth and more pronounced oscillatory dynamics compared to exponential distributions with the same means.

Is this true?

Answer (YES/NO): NO